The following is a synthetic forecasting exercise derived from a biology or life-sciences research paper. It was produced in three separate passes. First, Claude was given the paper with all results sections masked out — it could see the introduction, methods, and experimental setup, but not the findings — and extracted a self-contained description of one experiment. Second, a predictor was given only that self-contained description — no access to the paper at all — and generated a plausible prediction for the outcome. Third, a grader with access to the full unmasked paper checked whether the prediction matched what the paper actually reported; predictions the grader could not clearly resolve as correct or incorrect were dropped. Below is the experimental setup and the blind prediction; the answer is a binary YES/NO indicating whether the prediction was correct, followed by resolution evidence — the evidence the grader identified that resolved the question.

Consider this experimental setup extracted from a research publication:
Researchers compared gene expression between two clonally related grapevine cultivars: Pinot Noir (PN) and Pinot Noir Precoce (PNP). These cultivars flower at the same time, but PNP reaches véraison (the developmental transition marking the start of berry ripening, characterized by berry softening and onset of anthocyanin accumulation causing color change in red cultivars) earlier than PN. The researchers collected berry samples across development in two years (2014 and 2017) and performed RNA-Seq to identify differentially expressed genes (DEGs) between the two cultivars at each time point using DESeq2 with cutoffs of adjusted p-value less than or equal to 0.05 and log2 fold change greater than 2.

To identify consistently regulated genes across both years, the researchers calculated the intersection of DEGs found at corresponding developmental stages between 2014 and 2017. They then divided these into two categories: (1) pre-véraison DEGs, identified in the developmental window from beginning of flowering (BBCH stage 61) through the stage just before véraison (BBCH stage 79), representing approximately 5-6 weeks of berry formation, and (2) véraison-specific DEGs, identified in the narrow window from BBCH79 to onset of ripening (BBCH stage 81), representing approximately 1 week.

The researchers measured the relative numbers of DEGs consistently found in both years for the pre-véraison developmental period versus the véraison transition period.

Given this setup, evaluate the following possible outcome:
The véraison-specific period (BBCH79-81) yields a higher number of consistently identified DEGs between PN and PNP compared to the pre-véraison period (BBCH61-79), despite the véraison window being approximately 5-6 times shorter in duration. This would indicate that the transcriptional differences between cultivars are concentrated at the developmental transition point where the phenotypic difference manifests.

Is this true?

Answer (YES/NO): YES